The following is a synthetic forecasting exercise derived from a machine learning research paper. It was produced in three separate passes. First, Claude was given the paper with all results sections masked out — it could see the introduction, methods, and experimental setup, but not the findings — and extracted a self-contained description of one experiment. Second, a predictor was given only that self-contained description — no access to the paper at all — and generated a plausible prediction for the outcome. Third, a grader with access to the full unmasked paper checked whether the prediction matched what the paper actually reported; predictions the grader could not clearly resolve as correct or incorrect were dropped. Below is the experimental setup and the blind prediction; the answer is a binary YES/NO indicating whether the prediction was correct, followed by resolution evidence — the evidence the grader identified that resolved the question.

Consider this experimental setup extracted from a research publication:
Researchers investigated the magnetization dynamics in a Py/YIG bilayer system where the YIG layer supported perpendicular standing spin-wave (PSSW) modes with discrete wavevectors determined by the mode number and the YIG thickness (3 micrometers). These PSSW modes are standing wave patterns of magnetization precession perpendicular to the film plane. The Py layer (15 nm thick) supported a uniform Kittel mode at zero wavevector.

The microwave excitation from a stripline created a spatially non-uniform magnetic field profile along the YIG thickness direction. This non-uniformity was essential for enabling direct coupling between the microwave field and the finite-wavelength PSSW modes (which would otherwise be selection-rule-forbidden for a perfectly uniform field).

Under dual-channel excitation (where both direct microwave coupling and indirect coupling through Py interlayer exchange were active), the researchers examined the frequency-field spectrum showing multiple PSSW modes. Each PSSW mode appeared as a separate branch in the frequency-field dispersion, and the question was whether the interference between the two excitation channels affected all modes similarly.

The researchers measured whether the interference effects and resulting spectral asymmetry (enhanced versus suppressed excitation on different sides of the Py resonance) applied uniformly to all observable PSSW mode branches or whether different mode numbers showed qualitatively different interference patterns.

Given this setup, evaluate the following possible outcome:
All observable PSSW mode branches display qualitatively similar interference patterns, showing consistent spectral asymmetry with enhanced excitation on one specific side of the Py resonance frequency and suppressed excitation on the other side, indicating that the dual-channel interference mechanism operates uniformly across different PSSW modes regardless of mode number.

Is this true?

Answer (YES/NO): NO